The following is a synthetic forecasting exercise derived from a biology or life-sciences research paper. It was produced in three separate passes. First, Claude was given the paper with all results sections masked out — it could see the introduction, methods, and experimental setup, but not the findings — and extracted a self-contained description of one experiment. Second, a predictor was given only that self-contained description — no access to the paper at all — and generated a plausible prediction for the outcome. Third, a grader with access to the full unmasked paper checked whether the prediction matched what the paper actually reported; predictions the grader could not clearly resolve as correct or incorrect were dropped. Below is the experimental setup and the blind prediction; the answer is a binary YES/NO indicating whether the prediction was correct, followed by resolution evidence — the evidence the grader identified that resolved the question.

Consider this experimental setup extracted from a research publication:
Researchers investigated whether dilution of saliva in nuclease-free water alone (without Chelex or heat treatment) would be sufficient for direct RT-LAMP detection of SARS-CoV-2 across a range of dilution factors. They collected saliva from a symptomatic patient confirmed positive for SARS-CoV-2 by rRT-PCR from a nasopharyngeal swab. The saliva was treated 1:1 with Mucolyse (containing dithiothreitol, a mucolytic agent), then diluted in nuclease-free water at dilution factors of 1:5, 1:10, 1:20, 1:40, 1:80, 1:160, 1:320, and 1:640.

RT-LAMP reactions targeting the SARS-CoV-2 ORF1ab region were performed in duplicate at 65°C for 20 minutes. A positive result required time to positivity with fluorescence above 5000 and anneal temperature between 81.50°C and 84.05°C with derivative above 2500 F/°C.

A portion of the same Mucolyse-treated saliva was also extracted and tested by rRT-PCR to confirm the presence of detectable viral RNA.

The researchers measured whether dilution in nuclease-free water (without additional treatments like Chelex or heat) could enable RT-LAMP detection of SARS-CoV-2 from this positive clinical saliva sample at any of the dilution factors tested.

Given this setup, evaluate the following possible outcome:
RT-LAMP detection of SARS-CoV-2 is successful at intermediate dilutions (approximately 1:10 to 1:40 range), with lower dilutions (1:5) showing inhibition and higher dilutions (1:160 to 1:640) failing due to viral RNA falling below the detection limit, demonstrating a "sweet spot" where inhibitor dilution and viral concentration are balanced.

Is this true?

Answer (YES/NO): NO